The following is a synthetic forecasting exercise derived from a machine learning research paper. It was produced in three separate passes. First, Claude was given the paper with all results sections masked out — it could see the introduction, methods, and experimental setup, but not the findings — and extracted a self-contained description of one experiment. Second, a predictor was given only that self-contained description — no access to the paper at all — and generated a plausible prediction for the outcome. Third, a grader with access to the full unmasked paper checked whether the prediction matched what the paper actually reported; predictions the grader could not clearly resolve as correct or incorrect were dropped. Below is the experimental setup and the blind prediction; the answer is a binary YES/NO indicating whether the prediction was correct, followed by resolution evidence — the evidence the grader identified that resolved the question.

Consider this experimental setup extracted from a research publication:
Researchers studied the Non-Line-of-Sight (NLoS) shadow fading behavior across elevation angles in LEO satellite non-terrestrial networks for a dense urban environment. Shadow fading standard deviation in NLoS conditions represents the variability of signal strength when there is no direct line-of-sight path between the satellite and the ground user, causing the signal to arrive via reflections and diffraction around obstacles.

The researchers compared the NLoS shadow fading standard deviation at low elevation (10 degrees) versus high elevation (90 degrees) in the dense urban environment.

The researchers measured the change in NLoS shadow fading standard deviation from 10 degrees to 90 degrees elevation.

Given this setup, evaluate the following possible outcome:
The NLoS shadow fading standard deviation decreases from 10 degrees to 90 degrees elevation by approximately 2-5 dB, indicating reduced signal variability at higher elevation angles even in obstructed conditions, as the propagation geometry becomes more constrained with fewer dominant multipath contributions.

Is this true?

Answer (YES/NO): NO